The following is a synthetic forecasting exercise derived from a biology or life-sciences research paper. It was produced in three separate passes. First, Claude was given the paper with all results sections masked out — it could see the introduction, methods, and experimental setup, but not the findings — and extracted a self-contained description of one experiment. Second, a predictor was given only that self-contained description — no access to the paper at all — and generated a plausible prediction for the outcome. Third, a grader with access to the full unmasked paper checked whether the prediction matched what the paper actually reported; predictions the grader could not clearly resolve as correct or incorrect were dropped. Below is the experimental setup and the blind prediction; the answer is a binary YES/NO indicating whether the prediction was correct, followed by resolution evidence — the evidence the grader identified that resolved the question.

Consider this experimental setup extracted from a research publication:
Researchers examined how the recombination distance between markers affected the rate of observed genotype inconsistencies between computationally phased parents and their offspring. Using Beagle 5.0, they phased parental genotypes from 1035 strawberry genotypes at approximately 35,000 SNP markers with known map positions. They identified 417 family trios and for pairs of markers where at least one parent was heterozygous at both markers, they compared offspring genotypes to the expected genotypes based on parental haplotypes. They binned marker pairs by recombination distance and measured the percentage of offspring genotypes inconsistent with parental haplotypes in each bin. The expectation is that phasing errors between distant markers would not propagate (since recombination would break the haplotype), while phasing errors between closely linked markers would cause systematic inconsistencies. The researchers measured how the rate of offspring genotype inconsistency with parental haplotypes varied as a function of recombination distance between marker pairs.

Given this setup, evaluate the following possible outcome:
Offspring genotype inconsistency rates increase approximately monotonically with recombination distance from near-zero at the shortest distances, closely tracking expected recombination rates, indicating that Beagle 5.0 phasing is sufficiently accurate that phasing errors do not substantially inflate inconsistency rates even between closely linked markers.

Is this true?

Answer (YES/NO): NO